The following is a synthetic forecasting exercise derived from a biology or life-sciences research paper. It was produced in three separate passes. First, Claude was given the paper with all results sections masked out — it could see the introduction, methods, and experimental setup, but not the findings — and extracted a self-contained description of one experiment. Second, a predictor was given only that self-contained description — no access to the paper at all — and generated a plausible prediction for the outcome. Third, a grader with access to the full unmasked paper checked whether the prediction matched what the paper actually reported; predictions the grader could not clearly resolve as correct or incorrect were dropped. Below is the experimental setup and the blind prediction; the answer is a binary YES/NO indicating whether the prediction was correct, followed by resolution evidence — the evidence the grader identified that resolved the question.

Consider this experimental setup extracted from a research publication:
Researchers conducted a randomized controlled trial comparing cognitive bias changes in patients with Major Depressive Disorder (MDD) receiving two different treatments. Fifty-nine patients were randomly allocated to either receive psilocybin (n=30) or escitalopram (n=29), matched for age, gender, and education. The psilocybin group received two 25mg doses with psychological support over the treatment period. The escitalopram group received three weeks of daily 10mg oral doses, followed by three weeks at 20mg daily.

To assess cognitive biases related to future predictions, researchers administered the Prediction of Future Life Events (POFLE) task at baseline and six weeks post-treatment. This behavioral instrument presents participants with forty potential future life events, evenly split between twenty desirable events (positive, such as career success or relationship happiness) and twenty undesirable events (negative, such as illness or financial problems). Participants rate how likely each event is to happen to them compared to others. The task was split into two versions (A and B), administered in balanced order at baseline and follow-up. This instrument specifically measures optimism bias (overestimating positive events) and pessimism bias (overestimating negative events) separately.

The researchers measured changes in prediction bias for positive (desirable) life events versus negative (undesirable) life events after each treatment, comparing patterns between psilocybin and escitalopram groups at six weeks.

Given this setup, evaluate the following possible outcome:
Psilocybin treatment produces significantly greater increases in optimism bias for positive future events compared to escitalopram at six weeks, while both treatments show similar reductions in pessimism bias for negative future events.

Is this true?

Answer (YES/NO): NO